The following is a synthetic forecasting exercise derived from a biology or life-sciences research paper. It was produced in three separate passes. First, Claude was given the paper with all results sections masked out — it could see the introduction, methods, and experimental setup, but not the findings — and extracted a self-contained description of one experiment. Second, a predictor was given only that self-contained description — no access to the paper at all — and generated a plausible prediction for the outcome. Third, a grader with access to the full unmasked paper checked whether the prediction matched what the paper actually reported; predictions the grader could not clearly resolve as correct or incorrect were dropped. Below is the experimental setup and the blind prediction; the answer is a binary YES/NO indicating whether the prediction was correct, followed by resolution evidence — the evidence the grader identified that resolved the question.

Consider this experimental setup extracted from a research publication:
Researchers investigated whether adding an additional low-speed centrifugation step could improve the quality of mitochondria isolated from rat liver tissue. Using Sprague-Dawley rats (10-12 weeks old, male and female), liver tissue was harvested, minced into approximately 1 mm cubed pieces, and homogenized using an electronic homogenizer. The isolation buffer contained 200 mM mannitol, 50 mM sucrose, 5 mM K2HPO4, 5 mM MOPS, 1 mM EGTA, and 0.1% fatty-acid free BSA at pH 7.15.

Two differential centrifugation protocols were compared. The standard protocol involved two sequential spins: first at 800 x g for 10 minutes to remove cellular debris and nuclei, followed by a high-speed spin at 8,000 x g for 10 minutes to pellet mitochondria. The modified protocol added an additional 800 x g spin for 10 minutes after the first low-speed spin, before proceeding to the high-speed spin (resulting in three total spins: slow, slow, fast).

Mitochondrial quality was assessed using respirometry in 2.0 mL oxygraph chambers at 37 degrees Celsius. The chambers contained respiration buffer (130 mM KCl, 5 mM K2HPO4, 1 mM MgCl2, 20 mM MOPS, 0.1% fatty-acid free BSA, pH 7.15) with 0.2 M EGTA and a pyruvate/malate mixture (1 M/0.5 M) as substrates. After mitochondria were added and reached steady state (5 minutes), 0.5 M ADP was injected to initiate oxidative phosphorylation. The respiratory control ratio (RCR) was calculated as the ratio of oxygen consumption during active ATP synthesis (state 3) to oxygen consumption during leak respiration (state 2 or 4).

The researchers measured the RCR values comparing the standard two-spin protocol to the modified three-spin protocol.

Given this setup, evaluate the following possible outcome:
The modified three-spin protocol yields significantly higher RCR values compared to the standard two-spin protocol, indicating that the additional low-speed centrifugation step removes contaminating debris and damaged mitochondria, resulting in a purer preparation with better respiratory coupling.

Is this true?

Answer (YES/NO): NO